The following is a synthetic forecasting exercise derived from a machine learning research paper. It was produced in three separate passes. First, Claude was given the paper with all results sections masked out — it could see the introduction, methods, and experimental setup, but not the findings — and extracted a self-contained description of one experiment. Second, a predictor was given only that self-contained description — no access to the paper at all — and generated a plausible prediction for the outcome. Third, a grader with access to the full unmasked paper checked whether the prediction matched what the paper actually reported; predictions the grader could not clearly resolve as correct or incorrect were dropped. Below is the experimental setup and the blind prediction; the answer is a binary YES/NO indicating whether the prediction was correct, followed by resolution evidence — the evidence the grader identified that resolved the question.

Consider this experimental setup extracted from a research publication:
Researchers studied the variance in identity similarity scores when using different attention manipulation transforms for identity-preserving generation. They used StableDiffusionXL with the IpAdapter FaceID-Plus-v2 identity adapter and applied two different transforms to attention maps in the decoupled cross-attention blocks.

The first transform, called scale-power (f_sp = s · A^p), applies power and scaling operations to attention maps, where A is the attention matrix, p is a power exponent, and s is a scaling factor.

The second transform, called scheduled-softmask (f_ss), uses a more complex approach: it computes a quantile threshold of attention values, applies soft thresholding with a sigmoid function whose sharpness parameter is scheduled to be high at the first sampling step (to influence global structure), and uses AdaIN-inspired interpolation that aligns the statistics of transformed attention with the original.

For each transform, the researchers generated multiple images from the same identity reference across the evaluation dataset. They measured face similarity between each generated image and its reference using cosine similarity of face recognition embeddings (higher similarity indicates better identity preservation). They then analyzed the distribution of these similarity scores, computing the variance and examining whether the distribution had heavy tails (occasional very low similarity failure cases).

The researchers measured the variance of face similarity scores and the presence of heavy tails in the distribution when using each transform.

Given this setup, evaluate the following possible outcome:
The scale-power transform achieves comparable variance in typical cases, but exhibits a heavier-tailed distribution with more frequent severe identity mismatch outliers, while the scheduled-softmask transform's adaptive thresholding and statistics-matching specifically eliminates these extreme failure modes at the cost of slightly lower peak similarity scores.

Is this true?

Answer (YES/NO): NO